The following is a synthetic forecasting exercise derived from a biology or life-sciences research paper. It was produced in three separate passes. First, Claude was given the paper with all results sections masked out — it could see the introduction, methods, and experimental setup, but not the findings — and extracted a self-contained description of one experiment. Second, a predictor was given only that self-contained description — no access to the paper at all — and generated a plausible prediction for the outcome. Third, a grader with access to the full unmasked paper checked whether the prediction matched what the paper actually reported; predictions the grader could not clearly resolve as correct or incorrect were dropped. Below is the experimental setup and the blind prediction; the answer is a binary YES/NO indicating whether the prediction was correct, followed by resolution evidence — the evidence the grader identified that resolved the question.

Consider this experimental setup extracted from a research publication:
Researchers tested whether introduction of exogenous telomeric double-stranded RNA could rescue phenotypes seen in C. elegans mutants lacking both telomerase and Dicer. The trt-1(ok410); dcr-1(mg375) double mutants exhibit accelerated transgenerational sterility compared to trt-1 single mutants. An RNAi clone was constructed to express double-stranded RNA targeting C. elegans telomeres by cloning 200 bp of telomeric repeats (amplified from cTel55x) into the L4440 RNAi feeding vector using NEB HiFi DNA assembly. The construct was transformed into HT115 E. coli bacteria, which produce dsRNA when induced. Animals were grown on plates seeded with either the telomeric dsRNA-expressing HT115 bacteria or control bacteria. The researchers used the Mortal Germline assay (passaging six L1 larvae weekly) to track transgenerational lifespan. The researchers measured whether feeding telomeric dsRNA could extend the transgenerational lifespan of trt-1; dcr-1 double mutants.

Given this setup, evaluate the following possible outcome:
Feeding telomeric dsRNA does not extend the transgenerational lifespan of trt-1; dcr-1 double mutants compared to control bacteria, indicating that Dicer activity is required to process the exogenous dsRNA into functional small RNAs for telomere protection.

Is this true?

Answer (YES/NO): NO